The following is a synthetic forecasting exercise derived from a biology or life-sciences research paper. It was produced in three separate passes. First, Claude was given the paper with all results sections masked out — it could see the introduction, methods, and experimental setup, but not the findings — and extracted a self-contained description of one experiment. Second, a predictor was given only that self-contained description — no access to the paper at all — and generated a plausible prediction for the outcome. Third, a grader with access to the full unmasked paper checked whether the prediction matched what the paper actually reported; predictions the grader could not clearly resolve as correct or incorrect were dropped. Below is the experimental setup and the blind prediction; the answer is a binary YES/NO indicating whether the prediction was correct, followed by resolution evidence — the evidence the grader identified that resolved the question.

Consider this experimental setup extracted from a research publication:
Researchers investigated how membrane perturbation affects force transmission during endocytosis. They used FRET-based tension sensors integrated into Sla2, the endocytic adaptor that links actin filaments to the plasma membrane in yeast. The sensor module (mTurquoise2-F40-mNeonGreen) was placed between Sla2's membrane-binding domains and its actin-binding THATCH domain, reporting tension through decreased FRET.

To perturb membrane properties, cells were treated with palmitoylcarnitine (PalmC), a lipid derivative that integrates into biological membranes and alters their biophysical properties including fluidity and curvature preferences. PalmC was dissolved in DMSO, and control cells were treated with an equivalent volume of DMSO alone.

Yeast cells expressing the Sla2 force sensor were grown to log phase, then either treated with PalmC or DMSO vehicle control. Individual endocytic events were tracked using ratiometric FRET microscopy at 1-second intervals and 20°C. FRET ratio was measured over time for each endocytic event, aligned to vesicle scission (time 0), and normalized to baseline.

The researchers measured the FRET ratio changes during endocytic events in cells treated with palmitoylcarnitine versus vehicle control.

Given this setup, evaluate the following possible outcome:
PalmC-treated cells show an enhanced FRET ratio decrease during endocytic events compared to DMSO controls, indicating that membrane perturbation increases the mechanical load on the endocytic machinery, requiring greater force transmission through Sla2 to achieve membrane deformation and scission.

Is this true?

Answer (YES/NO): NO